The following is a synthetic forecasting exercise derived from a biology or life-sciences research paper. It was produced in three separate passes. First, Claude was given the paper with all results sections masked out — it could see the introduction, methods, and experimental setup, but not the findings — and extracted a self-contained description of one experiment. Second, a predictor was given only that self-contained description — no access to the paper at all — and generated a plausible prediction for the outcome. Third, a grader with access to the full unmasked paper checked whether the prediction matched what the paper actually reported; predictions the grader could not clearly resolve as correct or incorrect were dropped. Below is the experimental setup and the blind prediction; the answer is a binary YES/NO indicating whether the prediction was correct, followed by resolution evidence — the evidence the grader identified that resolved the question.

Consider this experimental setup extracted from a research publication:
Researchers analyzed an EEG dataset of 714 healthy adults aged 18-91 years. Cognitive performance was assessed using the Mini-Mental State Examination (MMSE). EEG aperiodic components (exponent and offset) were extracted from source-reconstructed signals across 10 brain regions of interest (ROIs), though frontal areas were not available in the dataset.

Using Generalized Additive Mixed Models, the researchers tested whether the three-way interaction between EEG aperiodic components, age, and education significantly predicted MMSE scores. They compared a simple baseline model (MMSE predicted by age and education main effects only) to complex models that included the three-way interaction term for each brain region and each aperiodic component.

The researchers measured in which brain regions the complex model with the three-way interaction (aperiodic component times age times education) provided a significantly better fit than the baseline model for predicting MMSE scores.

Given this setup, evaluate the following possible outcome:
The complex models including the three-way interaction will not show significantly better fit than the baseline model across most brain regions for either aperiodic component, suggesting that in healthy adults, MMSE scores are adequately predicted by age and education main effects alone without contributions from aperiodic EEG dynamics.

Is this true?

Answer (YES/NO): NO